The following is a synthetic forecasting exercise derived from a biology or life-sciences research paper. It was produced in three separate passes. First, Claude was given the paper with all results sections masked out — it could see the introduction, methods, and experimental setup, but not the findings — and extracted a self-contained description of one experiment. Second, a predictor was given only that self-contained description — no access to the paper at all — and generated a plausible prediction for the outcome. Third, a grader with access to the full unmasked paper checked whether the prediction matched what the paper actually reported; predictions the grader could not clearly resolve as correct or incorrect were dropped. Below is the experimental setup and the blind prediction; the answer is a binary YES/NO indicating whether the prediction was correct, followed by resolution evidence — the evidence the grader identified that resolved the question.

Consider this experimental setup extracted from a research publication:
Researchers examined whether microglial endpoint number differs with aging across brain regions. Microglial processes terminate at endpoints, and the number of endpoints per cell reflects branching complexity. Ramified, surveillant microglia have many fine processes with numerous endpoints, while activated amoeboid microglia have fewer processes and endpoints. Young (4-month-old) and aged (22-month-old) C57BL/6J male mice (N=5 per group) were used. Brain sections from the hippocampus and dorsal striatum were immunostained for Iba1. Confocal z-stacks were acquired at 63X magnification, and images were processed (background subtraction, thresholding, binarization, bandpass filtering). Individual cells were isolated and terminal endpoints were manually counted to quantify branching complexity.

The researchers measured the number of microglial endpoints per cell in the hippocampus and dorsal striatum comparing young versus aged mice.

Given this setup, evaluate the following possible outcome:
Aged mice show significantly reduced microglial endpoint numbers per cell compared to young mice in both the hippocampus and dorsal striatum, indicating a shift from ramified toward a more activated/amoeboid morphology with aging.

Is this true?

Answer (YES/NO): NO